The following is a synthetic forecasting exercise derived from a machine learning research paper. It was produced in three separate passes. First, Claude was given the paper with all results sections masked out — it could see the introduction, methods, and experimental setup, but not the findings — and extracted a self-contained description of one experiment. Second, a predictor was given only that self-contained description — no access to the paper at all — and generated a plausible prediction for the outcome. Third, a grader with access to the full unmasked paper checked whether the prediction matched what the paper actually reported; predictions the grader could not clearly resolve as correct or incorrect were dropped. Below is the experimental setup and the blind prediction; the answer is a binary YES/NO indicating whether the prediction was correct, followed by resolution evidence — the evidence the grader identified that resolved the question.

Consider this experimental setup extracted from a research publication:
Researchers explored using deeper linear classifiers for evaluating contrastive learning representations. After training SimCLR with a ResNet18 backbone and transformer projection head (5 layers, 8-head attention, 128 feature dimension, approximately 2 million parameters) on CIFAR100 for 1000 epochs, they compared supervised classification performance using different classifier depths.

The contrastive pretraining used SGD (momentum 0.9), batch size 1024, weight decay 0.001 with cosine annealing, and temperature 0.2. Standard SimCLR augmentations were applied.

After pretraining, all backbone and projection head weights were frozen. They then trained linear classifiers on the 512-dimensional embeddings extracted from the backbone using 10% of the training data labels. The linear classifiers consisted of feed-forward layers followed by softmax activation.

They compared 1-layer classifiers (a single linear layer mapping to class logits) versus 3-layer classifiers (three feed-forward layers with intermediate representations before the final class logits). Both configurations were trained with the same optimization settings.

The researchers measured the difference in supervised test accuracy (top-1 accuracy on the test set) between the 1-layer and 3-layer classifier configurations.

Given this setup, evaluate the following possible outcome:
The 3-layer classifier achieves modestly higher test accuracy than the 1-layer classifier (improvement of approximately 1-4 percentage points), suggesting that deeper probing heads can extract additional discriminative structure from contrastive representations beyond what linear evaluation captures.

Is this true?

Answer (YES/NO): NO